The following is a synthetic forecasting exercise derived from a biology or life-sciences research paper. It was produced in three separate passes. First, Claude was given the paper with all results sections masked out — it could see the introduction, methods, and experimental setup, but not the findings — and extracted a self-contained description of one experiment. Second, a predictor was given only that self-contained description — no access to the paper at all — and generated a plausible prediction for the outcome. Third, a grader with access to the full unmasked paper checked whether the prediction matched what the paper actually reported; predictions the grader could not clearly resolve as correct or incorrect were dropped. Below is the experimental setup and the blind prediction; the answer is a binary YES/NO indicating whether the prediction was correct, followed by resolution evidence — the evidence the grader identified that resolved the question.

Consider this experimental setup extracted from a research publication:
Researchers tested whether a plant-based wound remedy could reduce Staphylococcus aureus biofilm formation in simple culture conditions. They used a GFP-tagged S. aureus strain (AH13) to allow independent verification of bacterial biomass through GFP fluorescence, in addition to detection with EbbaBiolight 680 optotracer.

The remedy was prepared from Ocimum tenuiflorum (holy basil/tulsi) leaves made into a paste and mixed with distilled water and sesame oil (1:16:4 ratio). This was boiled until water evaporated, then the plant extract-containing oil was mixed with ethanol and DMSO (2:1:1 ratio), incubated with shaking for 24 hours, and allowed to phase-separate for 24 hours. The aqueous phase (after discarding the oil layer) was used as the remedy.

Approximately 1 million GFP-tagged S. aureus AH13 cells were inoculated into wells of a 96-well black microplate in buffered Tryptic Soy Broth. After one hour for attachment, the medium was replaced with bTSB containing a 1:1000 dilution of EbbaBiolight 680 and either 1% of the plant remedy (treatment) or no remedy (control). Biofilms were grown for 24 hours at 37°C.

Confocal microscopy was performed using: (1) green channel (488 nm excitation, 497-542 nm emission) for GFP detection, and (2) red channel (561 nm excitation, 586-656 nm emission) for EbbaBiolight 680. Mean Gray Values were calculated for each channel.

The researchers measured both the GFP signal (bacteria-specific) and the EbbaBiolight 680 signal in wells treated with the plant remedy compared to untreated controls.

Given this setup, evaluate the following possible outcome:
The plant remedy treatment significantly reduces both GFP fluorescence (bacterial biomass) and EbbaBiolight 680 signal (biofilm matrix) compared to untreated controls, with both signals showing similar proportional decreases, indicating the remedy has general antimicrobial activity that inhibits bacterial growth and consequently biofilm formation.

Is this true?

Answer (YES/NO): NO